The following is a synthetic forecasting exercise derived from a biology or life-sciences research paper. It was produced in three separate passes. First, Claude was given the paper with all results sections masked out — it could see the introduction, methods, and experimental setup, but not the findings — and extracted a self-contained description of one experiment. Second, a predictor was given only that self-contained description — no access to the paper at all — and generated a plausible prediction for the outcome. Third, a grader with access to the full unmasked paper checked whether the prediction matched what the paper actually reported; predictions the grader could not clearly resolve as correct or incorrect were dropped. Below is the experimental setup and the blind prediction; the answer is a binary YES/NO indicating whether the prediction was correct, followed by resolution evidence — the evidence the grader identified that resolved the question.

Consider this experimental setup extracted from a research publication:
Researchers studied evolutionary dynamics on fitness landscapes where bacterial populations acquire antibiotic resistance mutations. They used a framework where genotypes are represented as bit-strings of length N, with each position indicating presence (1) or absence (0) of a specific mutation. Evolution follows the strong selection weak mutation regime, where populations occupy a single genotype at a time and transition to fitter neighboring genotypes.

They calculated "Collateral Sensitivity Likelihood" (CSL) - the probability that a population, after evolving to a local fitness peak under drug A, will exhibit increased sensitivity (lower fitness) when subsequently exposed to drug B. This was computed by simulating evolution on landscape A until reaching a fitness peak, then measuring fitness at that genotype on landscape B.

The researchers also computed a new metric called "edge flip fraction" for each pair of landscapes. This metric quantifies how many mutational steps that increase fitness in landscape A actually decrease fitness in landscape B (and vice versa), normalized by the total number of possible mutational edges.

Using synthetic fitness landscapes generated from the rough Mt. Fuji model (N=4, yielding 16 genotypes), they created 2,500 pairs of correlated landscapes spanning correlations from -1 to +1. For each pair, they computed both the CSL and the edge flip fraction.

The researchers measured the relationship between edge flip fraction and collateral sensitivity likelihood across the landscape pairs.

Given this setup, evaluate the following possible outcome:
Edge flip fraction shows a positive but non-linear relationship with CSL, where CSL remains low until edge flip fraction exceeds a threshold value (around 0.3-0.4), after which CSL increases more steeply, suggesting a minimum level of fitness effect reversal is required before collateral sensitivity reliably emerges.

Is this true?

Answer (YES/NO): NO